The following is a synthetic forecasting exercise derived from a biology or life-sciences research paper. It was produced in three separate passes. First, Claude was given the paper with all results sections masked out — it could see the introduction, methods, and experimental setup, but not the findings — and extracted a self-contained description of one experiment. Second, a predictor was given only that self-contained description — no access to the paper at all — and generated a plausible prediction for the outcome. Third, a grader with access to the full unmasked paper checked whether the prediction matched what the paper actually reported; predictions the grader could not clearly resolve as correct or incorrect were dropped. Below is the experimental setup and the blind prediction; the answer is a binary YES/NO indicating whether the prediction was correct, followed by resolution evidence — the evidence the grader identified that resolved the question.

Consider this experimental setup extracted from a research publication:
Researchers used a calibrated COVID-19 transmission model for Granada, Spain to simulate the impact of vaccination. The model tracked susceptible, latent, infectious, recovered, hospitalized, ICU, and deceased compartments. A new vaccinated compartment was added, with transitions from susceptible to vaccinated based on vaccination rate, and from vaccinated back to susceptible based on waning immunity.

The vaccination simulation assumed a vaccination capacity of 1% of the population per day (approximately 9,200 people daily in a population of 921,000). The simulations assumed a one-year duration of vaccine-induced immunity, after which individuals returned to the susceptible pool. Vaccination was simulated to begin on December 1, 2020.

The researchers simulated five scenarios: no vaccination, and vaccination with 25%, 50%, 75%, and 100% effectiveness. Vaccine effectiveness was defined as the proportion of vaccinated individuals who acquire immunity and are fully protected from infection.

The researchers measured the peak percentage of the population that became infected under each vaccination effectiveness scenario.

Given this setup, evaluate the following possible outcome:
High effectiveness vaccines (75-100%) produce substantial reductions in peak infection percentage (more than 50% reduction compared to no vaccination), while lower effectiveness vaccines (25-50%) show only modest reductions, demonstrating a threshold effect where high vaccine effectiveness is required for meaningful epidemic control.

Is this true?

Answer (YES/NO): NO